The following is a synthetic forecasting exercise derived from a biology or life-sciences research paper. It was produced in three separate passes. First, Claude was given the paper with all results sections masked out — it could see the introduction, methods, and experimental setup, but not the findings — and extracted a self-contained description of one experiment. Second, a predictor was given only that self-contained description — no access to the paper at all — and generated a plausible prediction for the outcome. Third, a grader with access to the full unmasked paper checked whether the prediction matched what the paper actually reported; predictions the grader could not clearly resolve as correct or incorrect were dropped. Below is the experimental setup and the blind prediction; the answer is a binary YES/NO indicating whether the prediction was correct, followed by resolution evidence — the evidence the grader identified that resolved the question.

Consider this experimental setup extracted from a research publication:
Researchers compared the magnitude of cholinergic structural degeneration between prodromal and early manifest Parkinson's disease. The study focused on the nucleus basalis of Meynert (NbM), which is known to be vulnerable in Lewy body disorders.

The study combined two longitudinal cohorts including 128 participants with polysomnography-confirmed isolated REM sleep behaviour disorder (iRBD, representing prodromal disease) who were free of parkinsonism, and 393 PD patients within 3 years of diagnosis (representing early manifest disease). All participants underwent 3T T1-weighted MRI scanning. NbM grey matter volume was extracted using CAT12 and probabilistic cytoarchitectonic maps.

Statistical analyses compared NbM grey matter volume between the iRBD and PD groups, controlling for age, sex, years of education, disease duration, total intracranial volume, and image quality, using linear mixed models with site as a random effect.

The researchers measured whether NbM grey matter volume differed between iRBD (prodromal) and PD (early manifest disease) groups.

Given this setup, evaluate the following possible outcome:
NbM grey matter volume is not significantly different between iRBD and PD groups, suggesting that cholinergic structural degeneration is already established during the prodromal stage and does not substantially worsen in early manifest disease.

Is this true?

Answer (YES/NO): YES